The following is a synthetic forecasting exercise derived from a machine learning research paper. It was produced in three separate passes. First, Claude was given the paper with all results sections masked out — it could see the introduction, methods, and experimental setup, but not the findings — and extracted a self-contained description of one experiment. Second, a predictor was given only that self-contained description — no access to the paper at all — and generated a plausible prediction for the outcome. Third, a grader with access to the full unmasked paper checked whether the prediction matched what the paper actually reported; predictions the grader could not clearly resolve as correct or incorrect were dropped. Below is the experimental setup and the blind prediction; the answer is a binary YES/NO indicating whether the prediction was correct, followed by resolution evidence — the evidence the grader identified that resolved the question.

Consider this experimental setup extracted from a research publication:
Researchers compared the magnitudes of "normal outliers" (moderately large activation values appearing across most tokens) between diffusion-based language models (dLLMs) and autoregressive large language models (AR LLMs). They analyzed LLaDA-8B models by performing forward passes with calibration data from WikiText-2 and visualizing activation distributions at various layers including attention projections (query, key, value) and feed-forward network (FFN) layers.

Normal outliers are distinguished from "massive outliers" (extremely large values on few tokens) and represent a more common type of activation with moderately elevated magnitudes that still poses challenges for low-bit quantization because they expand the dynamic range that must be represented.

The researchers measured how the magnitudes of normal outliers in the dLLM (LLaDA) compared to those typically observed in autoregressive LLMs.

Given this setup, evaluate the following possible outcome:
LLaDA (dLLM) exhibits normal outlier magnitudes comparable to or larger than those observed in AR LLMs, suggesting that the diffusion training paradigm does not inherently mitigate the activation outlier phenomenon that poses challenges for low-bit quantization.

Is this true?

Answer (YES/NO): NO